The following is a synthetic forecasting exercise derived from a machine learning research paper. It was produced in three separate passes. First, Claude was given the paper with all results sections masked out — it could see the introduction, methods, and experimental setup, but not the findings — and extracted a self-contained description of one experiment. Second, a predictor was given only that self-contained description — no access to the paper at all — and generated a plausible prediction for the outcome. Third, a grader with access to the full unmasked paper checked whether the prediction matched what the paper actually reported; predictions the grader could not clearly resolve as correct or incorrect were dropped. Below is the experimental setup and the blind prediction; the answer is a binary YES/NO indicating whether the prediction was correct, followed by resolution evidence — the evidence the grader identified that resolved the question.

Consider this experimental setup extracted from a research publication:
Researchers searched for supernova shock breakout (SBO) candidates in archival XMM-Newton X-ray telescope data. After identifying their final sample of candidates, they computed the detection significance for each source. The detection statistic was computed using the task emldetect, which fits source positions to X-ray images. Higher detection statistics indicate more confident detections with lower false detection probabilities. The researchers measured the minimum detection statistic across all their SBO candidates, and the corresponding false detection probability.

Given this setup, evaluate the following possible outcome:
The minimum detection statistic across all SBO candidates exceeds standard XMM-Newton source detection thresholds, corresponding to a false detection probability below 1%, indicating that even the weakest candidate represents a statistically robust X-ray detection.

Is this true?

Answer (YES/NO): YES